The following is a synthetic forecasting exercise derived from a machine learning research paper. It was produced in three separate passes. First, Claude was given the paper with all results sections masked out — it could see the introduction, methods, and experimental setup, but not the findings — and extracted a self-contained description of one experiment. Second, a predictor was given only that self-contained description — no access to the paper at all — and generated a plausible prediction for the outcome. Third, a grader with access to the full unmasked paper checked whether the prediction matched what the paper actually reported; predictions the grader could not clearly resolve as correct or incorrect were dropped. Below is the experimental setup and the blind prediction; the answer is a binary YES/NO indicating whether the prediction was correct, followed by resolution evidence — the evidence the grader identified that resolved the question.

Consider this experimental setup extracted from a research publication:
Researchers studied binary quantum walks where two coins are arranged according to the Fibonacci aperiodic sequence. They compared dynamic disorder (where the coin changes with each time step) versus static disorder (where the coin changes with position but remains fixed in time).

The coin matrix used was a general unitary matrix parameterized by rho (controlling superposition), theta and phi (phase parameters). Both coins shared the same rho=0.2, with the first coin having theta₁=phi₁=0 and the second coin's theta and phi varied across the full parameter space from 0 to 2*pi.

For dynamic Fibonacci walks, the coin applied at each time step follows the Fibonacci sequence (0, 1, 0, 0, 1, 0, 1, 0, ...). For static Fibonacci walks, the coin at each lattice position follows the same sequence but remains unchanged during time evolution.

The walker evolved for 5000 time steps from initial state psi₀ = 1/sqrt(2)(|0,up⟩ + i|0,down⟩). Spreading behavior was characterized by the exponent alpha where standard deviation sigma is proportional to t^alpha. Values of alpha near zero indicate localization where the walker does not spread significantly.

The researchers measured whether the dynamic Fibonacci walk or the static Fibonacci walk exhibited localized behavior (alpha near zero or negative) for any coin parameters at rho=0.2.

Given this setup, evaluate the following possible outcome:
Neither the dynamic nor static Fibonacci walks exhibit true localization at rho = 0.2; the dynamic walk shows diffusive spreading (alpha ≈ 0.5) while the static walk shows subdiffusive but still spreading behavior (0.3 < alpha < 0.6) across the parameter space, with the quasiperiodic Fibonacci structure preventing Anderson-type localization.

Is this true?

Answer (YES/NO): NO